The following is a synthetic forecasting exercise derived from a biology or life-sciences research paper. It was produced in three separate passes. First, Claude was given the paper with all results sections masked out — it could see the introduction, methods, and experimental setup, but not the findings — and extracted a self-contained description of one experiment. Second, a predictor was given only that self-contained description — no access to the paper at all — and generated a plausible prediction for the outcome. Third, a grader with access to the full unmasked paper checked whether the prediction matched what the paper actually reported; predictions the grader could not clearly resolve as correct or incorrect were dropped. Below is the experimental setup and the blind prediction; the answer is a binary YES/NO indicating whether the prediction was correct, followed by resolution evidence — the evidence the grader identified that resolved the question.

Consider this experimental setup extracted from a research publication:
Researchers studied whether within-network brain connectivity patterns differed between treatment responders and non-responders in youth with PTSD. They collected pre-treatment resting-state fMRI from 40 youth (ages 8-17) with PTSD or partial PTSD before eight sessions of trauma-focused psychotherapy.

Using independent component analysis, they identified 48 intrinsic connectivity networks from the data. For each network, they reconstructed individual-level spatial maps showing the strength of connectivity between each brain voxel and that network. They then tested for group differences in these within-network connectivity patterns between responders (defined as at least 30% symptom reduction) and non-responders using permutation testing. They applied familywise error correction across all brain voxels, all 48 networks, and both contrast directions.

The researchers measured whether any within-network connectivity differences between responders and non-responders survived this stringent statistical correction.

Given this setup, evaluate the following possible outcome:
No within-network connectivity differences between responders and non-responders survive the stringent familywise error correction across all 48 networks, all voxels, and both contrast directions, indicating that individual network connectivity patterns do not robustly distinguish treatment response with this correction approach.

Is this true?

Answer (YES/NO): YES